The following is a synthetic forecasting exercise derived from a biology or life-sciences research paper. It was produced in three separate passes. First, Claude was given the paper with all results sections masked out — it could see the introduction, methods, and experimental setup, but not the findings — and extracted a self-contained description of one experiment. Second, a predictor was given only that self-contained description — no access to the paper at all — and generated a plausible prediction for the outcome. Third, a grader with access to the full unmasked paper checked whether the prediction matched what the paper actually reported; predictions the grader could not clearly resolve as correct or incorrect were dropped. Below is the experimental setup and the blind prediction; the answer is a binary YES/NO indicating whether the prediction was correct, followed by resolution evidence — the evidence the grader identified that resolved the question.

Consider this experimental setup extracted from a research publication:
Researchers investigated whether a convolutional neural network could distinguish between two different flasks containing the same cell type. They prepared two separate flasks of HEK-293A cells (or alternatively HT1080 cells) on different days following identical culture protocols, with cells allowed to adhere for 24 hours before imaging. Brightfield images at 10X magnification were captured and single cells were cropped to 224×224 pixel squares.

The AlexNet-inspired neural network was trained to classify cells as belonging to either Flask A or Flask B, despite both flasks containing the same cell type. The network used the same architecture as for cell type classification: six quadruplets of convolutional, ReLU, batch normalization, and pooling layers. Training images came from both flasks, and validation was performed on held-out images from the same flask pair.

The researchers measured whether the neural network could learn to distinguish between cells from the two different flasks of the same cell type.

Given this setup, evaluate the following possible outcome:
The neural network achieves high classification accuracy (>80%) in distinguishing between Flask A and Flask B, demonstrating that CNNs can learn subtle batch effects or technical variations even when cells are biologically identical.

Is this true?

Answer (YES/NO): YES